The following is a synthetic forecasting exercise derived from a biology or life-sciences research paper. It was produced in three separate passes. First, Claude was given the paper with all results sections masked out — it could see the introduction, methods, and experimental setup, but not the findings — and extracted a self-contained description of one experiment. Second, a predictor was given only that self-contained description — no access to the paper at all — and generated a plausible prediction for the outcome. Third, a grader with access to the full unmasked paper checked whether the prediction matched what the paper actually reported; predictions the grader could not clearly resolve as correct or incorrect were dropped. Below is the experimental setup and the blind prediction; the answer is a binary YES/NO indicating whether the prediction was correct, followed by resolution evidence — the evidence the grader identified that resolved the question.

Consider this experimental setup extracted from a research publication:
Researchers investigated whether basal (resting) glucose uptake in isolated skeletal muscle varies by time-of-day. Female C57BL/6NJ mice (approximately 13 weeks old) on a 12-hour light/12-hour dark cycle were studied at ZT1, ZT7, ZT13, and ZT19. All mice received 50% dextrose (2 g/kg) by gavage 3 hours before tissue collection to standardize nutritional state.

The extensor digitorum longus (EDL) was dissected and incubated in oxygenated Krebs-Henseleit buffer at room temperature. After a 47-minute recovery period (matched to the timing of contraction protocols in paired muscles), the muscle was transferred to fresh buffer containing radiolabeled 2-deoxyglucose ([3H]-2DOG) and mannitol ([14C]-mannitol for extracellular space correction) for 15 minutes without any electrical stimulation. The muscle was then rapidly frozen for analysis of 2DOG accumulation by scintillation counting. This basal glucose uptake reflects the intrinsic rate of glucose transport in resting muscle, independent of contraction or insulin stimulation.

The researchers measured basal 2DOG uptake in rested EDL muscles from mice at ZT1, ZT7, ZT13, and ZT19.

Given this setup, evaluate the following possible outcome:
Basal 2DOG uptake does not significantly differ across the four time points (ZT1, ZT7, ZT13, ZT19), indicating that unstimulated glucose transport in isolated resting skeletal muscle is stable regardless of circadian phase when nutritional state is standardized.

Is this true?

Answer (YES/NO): YES